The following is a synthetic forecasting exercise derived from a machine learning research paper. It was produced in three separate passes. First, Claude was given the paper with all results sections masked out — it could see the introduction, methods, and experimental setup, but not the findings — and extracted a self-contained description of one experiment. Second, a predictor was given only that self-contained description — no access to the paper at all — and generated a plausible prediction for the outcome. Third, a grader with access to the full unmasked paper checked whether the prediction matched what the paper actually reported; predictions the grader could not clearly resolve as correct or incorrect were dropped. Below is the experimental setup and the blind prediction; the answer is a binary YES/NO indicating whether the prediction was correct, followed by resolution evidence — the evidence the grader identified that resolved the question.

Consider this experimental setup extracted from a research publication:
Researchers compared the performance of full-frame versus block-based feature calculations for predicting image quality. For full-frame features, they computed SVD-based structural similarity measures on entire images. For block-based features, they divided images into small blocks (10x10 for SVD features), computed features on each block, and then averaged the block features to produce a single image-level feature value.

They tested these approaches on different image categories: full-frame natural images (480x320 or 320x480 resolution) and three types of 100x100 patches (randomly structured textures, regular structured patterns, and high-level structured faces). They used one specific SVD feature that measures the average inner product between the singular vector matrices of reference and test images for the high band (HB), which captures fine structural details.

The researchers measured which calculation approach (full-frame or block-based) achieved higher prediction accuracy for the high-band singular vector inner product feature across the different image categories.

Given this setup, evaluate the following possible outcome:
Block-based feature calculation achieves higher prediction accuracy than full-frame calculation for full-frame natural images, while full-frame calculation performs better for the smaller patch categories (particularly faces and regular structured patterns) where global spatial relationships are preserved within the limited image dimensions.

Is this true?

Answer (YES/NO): NO